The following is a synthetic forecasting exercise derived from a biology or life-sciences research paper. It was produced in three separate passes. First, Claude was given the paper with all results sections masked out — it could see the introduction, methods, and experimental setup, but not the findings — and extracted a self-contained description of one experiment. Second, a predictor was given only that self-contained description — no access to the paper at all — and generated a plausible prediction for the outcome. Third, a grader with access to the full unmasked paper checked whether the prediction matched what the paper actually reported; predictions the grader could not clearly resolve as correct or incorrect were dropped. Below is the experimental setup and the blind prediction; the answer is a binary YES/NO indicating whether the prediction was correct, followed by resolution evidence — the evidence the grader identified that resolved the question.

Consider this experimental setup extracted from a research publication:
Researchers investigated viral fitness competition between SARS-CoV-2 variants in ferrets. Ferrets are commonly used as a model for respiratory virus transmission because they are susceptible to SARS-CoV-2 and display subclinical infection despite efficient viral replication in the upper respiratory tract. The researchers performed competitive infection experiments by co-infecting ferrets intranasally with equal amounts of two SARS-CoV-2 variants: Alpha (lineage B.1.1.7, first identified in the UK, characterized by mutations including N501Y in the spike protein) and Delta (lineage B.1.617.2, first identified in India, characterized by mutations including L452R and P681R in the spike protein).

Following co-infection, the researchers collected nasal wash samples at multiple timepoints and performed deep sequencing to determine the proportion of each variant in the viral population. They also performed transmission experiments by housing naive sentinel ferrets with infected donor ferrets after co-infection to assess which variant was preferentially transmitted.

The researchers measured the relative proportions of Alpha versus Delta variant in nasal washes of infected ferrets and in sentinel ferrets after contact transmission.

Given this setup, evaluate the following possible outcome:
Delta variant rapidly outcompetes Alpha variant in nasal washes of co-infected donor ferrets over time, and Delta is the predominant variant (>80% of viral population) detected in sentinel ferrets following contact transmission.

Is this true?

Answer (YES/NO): YES